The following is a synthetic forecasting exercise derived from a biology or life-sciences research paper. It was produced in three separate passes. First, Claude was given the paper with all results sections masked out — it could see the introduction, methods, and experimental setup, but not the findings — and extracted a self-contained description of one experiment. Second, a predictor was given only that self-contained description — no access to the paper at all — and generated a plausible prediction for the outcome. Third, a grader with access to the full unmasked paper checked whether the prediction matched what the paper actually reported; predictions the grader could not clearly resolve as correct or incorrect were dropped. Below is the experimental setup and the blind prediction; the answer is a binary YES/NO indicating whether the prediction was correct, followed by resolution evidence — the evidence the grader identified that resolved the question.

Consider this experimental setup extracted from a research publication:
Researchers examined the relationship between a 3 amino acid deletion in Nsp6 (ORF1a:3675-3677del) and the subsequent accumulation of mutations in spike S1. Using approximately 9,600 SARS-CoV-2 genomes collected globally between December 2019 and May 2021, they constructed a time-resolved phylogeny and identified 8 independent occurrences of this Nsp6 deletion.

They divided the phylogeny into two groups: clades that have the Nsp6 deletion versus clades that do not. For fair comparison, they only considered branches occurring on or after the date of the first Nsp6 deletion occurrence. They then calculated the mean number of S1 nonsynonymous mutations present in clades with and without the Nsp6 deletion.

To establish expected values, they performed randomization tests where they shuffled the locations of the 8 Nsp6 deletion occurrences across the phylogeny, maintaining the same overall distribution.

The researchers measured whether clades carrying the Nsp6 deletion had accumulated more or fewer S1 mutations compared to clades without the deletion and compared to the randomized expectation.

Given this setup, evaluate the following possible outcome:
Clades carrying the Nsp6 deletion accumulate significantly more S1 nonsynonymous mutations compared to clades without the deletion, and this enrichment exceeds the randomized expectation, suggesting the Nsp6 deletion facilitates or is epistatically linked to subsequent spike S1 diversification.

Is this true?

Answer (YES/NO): YES